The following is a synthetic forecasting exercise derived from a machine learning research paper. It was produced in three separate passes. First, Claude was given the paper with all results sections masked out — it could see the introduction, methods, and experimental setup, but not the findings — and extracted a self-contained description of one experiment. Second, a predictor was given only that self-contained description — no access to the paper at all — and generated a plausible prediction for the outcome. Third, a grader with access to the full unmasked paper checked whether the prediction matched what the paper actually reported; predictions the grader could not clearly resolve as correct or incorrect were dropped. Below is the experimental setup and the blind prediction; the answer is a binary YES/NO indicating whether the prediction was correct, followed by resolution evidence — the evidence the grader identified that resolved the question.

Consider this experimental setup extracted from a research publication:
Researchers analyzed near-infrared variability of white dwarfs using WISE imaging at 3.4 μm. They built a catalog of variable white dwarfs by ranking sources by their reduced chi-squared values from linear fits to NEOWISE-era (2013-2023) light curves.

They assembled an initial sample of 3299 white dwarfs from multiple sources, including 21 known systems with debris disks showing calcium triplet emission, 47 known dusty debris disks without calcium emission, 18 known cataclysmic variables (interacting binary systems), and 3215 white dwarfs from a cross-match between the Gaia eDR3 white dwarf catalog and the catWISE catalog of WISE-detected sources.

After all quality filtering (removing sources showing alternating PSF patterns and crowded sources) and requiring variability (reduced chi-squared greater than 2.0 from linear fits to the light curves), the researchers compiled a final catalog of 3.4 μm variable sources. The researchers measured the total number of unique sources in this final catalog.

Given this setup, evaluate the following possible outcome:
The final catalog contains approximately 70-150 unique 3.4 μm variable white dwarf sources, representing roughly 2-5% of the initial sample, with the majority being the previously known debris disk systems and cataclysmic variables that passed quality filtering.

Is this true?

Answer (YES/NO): NO